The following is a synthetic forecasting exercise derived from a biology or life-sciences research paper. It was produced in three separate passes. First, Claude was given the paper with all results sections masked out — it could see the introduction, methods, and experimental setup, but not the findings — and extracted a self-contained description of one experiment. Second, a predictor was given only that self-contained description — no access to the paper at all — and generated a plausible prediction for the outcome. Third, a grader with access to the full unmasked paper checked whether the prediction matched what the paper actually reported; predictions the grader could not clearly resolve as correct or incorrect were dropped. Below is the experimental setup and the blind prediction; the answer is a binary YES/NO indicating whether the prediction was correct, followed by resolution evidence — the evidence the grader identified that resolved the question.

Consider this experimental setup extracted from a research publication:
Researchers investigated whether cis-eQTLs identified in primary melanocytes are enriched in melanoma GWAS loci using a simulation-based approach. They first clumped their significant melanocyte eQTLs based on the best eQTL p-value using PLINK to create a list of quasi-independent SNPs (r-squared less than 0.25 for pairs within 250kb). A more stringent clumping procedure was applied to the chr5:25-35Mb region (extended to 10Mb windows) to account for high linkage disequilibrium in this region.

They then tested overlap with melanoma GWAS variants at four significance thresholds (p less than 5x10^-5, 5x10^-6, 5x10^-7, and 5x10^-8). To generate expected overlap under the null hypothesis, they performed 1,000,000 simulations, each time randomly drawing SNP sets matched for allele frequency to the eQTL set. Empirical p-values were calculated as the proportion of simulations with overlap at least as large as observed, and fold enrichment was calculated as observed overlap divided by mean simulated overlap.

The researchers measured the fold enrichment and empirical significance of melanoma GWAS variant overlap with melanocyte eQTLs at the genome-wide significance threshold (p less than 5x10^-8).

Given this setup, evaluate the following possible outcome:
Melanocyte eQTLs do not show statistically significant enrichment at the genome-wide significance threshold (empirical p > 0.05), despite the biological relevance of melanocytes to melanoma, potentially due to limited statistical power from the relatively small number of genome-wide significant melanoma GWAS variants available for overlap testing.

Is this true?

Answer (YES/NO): NO